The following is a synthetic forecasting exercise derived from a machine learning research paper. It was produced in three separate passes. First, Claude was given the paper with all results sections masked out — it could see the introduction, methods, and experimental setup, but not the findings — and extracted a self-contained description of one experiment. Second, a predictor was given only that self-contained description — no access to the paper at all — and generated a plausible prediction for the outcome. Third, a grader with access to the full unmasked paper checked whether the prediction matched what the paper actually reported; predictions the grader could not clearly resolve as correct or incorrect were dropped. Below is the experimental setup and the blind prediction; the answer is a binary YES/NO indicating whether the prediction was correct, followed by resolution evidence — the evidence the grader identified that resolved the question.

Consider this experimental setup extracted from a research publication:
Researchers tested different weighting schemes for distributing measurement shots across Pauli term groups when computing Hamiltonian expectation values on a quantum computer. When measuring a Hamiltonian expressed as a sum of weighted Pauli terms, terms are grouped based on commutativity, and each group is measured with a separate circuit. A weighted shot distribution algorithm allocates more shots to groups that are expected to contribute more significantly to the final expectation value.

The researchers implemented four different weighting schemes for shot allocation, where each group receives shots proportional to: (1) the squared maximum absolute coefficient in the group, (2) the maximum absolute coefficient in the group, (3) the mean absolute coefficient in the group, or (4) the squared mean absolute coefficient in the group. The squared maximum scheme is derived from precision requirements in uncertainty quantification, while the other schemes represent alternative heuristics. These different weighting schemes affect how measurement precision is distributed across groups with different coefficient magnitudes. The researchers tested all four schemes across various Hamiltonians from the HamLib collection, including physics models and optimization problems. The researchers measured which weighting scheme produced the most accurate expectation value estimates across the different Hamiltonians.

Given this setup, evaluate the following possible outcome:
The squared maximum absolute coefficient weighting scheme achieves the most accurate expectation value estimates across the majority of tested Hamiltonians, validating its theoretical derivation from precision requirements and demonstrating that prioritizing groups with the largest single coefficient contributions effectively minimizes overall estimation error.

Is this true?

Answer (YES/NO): NO